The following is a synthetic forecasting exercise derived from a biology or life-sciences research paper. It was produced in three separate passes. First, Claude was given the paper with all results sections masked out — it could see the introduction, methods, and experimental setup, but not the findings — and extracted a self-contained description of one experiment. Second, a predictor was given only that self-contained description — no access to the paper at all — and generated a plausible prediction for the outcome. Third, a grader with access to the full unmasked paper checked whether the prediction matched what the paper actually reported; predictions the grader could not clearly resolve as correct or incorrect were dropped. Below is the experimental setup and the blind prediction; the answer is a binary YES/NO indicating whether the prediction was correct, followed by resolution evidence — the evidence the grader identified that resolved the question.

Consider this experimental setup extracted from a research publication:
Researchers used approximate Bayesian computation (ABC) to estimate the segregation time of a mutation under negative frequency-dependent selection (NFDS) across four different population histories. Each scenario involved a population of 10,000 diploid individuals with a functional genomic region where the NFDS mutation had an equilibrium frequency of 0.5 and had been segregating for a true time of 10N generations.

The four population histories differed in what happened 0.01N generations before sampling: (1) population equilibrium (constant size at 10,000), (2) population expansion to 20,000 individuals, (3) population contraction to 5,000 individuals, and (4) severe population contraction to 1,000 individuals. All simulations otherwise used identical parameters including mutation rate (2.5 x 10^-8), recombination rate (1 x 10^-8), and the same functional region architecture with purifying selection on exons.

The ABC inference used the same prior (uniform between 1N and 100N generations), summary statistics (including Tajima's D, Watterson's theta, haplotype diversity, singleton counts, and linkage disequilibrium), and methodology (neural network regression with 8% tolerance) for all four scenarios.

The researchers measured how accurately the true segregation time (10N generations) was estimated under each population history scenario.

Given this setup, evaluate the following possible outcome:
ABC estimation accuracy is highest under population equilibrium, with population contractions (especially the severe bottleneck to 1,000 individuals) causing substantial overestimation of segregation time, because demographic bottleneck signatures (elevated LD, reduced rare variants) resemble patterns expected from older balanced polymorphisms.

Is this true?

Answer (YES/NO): NO